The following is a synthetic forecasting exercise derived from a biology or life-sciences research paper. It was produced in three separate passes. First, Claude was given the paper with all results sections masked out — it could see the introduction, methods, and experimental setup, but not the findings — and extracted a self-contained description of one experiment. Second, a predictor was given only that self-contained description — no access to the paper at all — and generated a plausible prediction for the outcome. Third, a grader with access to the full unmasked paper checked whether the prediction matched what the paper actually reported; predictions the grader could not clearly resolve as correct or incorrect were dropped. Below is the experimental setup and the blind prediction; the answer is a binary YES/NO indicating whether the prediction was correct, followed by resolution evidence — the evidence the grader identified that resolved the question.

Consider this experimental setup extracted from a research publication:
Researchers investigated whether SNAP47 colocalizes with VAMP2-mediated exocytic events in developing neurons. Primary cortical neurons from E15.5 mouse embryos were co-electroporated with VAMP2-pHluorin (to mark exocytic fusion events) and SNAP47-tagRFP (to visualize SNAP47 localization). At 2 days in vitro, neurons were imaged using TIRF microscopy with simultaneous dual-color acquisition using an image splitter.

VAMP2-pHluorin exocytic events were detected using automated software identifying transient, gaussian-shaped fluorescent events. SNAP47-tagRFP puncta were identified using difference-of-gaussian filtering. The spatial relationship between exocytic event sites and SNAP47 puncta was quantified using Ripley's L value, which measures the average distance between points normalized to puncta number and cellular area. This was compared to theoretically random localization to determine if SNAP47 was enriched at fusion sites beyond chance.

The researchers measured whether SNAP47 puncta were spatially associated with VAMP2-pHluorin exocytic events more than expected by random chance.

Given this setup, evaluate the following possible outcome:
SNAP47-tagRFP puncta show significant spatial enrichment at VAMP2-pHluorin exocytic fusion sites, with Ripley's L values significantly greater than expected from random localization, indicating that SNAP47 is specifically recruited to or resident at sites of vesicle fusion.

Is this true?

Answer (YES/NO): YES